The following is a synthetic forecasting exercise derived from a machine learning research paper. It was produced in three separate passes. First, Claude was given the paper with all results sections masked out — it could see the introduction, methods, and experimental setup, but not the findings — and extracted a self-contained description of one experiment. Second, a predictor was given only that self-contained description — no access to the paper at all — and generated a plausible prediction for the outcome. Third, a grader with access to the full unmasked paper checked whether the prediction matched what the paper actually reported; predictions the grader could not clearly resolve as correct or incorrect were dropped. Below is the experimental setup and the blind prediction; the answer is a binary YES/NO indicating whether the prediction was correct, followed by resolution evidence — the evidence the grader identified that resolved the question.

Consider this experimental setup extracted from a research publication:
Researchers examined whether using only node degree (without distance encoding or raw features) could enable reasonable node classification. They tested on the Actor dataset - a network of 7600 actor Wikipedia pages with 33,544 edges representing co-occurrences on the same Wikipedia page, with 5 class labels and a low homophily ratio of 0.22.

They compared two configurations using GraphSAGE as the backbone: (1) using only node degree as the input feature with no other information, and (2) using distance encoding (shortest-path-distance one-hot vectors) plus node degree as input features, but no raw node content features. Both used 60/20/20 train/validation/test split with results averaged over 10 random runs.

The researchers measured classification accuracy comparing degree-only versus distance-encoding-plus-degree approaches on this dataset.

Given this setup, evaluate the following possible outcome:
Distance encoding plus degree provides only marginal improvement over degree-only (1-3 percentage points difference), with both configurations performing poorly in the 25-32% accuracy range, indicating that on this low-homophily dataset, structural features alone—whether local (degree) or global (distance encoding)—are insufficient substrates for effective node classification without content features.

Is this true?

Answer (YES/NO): NO